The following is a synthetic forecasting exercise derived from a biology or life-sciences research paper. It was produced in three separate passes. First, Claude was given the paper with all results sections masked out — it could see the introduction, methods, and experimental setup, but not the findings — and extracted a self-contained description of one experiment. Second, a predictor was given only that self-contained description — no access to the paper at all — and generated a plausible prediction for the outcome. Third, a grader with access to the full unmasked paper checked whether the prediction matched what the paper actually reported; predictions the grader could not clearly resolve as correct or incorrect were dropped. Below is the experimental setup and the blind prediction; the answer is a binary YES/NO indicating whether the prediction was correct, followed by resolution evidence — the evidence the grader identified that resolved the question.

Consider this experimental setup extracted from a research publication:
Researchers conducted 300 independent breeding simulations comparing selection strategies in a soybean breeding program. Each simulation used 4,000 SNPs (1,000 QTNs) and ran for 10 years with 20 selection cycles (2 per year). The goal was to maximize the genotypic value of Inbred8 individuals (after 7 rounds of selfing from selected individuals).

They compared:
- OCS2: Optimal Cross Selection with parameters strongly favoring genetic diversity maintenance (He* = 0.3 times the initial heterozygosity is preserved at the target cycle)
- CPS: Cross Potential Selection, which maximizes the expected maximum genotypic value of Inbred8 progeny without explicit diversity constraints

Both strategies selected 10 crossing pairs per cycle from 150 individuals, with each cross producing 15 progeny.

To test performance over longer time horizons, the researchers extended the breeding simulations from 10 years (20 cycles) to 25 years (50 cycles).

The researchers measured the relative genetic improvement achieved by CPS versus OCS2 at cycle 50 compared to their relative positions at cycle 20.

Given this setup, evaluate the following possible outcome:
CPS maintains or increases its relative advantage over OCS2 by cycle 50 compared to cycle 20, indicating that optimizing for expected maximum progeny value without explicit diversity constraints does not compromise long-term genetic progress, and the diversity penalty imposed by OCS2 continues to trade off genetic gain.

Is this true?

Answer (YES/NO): NO